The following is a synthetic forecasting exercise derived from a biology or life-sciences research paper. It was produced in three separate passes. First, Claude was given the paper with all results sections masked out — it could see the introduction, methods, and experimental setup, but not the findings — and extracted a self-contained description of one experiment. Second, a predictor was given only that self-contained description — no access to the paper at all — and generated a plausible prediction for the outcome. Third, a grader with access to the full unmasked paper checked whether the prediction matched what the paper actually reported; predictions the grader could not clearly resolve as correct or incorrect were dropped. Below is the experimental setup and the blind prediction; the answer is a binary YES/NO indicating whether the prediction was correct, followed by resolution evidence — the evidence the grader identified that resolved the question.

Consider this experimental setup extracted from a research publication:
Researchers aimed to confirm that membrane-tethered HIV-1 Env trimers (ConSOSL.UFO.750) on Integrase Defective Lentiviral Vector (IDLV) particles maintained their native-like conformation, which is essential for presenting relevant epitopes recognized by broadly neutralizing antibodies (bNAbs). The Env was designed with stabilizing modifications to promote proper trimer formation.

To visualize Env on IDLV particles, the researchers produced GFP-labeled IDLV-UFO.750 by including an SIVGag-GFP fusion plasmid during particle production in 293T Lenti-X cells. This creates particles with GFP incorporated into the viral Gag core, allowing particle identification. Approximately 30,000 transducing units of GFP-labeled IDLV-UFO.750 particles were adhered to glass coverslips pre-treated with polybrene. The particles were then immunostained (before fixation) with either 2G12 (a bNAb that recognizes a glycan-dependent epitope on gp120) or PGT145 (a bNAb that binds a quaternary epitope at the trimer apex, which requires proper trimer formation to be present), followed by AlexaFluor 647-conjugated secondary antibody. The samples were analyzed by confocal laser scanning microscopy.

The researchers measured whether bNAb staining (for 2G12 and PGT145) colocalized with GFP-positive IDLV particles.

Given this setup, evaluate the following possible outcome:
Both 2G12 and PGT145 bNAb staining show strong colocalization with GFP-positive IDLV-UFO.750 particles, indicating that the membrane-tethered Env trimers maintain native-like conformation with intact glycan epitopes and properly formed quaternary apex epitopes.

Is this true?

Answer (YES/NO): YES